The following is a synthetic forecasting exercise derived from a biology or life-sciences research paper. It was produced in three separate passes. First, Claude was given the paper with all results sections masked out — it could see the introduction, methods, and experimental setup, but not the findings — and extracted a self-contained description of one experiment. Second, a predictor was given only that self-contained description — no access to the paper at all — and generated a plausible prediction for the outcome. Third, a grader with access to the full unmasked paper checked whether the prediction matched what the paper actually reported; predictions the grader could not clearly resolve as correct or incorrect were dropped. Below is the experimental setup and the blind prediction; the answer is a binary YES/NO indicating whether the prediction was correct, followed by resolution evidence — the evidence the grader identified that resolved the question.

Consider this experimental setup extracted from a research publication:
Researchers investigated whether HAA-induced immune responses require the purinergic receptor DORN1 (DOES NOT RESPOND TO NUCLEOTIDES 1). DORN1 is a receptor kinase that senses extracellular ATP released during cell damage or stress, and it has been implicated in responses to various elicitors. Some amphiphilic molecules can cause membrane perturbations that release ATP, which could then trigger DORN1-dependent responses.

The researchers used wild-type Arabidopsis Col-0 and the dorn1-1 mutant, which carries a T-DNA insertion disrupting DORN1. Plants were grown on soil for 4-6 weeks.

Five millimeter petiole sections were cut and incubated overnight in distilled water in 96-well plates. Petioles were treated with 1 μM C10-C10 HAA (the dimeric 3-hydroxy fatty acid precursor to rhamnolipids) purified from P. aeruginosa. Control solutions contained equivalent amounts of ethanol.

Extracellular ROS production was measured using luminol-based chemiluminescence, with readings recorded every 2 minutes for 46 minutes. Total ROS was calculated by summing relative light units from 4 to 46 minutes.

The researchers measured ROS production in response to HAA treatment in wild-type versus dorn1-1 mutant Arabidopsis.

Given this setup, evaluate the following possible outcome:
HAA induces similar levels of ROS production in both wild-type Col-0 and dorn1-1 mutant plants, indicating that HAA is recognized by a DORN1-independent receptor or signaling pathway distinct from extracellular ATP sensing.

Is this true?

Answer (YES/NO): YES